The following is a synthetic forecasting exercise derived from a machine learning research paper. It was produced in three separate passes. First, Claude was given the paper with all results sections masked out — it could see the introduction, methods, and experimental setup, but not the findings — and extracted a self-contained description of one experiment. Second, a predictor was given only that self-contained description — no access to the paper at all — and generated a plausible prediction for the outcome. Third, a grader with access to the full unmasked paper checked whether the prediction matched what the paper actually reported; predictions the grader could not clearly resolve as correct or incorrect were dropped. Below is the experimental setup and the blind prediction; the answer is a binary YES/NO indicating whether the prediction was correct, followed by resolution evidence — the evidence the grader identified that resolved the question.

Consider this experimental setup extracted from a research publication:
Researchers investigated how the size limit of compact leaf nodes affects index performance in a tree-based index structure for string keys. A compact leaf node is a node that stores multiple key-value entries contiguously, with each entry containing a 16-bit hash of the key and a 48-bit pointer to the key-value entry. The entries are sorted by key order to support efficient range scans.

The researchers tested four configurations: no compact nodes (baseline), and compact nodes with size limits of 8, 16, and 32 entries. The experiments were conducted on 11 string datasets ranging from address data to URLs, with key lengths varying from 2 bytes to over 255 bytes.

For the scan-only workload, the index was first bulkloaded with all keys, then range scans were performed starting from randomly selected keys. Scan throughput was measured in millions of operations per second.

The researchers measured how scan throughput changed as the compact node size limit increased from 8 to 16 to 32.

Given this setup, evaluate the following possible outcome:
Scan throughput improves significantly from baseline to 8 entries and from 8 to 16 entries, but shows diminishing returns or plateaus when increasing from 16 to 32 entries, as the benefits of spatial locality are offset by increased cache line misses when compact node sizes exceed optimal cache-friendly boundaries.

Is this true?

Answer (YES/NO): YES